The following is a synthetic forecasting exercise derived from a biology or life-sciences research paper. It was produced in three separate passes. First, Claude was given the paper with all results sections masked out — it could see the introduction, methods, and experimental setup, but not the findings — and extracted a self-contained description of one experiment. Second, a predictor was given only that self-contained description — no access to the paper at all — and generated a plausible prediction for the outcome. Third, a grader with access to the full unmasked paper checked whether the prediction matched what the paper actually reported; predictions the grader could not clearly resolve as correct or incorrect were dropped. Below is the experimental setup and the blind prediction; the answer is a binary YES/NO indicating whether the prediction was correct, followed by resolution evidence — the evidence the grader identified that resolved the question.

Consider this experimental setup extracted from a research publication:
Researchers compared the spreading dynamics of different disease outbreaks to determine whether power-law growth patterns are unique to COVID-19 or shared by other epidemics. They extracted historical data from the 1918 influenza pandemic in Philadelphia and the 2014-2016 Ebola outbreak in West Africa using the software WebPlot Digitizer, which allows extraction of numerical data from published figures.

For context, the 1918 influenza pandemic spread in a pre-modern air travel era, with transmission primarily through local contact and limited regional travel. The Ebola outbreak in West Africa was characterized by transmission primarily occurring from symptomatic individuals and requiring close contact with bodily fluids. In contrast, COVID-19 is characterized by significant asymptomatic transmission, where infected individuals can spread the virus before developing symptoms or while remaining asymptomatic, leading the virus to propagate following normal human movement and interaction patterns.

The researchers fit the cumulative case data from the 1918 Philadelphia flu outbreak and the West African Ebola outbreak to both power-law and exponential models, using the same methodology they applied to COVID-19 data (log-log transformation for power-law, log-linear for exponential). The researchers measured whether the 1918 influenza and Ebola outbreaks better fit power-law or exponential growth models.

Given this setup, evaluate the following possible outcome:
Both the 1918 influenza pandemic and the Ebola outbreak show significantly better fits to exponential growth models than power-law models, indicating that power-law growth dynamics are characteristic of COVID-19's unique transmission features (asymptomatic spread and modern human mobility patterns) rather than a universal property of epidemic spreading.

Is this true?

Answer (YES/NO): YES